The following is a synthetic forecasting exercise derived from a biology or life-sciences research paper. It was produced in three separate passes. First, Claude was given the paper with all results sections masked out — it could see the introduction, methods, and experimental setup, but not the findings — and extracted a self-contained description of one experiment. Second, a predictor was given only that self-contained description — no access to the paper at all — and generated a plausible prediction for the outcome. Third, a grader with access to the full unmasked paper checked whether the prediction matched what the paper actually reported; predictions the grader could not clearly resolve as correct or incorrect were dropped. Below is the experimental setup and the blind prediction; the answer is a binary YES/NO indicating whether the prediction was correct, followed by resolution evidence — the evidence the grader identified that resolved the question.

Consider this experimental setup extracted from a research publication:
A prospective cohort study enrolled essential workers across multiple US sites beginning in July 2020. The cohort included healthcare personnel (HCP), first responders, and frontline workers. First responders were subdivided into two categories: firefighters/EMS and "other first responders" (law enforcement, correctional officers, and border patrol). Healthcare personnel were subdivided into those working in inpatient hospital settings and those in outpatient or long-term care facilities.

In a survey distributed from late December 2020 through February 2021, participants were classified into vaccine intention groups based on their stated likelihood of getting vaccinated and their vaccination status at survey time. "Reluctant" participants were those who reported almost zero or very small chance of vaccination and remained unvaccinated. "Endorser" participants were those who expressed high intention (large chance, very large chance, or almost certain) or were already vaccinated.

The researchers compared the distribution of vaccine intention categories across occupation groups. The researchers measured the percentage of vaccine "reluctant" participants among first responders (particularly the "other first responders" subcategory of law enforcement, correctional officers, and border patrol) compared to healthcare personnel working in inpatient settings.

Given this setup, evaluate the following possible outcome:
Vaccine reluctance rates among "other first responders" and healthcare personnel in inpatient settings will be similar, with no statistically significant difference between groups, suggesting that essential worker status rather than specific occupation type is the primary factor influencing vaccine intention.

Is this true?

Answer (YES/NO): NO